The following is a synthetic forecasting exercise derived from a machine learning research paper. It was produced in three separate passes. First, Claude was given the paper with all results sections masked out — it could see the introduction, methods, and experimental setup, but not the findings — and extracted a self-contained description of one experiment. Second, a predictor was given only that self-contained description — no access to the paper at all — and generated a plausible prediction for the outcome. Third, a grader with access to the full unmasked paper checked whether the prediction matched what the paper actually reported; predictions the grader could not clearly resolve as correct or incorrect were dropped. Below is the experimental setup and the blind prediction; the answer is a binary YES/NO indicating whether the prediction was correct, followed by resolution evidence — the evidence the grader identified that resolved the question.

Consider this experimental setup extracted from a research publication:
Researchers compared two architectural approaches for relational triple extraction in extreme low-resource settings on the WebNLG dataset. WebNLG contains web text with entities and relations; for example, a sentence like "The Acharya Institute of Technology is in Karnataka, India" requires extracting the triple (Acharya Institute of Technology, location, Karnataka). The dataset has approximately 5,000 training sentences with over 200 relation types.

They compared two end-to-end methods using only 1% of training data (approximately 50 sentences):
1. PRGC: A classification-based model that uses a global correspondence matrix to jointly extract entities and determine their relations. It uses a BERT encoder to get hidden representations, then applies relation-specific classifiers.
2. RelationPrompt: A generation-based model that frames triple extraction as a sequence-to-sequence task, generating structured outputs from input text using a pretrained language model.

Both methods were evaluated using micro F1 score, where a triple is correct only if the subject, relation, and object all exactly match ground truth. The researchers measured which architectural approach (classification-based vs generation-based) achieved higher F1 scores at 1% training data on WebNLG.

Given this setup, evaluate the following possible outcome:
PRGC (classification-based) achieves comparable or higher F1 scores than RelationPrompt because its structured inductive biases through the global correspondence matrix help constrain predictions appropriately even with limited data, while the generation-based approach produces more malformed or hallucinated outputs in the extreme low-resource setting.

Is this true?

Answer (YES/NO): NO